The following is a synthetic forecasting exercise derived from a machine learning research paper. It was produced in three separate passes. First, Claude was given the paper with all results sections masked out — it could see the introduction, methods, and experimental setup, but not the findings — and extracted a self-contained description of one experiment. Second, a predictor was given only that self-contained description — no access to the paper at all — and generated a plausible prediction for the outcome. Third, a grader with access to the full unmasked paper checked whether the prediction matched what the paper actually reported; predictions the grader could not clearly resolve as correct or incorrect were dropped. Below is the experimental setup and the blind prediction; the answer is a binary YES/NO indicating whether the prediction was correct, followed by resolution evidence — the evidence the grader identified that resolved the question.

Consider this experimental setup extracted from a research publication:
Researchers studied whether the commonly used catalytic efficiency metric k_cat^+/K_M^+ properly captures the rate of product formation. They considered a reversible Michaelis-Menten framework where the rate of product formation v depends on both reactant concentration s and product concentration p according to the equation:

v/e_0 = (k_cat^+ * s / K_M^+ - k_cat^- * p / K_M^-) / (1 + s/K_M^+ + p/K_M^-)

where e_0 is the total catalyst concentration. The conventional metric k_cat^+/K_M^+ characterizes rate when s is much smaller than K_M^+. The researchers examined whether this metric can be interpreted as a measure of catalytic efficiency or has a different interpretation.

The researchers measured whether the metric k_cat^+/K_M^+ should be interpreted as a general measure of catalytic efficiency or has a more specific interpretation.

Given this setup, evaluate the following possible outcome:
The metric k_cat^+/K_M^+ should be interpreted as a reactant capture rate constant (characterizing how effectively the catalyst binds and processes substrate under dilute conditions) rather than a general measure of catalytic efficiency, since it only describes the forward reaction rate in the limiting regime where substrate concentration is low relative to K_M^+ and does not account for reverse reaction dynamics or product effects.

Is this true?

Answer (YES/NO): NO